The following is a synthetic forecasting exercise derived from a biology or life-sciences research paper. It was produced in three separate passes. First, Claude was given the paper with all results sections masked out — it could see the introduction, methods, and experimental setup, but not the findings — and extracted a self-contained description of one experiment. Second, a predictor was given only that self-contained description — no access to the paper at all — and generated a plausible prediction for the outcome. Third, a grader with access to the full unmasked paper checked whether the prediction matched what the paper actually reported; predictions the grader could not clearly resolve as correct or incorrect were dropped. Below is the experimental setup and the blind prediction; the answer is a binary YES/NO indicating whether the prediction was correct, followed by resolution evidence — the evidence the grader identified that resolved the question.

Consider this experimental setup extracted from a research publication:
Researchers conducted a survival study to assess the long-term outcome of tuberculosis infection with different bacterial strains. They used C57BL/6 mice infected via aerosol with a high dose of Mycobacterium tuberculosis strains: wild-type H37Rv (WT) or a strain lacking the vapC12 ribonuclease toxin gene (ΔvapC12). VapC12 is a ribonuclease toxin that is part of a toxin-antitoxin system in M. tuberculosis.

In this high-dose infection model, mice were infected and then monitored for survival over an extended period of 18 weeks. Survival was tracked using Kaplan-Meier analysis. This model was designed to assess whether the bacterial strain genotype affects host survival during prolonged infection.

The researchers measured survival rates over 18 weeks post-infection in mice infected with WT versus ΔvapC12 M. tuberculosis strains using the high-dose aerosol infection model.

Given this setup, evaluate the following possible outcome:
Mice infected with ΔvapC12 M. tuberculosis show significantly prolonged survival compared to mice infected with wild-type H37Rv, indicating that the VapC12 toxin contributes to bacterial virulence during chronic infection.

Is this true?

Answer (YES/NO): NO